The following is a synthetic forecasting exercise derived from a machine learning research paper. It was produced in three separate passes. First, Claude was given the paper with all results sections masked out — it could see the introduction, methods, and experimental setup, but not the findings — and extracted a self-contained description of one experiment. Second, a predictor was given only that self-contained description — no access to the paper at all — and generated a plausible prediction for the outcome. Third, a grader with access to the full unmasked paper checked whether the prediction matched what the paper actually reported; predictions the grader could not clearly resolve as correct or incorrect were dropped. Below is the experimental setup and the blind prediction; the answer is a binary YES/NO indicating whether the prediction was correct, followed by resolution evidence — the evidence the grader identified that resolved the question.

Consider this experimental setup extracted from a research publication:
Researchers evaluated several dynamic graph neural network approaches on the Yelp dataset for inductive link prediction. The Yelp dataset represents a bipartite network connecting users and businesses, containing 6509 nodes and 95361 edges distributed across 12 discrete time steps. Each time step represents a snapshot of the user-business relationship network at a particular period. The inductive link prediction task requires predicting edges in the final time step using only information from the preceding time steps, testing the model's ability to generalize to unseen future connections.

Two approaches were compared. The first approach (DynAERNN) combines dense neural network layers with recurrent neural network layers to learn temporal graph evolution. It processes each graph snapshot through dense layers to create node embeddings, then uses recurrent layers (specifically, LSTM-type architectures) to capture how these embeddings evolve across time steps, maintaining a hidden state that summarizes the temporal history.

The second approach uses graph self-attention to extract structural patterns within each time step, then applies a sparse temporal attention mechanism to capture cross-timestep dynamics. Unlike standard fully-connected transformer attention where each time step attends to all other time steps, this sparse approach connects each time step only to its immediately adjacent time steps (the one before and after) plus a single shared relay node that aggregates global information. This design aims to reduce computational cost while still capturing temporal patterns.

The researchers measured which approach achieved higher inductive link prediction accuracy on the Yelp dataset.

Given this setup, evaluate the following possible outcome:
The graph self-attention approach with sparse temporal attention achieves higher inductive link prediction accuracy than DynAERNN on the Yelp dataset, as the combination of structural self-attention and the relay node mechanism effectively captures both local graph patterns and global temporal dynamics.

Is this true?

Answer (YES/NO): NO